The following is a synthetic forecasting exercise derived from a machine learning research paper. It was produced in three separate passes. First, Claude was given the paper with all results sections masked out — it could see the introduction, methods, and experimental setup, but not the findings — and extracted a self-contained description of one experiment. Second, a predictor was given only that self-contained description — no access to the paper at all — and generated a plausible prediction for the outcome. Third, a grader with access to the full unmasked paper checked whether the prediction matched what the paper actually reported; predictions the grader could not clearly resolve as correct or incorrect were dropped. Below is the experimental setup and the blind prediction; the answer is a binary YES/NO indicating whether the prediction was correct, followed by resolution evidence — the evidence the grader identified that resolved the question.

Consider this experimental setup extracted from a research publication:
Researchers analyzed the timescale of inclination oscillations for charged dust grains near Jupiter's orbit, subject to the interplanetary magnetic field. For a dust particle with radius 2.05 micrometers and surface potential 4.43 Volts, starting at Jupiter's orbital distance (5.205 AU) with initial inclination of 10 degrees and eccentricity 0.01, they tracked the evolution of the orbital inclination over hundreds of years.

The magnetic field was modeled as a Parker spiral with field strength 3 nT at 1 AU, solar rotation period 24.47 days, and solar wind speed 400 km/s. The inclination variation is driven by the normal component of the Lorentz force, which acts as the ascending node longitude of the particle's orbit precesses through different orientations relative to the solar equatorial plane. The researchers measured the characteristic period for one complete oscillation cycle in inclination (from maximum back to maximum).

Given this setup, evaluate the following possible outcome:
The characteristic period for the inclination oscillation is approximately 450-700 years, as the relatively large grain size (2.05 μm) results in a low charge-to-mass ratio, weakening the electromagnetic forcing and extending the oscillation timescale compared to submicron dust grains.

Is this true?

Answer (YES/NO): NO